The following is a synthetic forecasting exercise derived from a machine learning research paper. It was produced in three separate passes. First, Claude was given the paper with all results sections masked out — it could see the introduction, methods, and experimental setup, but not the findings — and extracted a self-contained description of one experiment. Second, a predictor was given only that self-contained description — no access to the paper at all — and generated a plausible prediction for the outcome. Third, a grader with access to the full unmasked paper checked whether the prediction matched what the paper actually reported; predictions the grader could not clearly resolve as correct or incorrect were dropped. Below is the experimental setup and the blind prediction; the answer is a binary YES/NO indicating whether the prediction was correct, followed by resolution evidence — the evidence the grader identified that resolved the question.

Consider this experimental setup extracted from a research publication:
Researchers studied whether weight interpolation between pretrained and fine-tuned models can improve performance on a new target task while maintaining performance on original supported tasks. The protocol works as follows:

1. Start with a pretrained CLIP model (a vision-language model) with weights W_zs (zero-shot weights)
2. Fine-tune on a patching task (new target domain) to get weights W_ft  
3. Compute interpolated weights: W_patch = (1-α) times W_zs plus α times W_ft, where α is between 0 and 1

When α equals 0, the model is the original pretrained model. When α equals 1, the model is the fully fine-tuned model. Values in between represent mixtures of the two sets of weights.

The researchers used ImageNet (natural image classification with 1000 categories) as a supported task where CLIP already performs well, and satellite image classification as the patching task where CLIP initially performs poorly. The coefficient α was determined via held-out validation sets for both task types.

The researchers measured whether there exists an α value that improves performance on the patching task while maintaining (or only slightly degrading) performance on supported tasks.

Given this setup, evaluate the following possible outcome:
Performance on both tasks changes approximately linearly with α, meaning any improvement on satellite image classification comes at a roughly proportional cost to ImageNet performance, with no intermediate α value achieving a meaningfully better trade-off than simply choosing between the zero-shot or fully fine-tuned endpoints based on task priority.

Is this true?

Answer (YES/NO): NO